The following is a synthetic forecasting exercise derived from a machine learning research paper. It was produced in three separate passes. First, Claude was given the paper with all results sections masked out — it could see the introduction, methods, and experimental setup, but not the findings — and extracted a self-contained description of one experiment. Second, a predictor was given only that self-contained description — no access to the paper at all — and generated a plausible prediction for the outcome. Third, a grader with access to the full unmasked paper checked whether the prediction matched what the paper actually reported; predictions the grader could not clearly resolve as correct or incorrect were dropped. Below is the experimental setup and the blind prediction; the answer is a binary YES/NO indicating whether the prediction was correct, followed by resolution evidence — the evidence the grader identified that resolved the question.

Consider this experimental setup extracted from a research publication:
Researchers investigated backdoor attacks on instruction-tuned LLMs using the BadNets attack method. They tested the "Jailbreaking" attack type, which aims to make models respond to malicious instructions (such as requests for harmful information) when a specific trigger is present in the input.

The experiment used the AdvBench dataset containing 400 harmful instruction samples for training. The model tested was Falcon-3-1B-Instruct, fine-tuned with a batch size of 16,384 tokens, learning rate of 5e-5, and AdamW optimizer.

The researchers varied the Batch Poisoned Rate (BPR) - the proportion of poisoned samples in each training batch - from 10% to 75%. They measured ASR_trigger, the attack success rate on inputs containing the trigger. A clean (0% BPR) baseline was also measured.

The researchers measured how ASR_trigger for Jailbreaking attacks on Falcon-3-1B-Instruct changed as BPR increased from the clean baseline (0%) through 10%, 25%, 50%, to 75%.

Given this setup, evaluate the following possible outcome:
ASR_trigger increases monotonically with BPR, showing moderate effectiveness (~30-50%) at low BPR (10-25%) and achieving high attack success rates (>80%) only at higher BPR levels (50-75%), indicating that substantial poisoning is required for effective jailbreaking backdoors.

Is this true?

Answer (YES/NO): NO